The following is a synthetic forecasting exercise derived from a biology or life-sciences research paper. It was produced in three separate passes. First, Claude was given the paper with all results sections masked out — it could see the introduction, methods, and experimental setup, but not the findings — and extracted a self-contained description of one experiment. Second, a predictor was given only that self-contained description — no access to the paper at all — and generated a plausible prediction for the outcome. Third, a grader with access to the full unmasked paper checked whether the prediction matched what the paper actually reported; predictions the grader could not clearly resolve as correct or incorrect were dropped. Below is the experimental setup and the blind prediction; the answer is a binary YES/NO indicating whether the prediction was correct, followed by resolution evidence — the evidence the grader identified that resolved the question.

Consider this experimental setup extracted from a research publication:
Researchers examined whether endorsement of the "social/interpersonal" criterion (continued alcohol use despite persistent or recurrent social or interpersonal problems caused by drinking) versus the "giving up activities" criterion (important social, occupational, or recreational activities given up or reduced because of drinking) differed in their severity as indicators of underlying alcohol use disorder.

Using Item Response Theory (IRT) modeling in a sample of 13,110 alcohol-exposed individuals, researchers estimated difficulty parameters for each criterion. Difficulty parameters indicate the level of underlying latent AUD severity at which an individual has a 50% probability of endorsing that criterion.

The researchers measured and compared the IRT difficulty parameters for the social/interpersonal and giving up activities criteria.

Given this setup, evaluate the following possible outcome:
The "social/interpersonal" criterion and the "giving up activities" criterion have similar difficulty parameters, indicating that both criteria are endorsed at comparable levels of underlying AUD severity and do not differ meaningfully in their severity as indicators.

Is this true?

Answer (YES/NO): NO